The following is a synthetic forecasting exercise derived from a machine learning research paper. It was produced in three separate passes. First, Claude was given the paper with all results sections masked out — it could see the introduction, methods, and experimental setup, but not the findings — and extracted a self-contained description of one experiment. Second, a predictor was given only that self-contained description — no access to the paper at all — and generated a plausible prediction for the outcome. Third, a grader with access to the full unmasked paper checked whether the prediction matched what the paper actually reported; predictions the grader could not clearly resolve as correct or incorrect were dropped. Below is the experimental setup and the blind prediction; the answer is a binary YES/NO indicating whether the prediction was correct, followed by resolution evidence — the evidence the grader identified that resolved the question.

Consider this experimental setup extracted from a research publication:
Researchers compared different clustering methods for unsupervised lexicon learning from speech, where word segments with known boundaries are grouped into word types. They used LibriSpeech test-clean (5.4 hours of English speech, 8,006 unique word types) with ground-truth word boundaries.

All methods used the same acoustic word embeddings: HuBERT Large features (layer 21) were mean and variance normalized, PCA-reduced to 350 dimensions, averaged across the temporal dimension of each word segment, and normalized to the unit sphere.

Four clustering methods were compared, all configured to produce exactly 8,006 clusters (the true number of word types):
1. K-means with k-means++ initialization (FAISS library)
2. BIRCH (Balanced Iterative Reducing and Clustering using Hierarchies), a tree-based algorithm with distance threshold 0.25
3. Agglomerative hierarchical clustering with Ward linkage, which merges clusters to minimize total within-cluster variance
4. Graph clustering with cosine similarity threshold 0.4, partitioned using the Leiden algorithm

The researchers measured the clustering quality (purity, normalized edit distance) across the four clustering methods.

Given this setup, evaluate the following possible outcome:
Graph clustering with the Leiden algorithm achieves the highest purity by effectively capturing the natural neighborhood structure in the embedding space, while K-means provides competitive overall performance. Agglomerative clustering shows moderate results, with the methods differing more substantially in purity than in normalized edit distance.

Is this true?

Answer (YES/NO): NO